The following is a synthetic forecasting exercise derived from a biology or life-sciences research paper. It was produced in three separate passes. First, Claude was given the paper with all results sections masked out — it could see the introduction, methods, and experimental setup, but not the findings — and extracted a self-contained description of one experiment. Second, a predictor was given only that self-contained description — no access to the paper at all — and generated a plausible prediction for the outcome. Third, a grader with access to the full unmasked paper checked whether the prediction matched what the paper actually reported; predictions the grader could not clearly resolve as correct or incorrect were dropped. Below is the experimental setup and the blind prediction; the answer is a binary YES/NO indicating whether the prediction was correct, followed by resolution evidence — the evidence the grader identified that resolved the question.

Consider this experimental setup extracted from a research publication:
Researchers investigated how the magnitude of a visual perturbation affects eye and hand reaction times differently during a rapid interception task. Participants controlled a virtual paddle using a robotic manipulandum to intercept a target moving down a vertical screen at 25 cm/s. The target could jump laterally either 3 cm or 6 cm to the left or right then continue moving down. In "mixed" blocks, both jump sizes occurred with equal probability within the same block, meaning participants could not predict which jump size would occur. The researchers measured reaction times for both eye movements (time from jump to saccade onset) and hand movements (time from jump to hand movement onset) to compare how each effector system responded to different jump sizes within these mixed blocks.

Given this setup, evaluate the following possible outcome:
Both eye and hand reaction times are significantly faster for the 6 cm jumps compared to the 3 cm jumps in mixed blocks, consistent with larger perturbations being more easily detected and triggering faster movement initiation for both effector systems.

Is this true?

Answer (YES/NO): NO